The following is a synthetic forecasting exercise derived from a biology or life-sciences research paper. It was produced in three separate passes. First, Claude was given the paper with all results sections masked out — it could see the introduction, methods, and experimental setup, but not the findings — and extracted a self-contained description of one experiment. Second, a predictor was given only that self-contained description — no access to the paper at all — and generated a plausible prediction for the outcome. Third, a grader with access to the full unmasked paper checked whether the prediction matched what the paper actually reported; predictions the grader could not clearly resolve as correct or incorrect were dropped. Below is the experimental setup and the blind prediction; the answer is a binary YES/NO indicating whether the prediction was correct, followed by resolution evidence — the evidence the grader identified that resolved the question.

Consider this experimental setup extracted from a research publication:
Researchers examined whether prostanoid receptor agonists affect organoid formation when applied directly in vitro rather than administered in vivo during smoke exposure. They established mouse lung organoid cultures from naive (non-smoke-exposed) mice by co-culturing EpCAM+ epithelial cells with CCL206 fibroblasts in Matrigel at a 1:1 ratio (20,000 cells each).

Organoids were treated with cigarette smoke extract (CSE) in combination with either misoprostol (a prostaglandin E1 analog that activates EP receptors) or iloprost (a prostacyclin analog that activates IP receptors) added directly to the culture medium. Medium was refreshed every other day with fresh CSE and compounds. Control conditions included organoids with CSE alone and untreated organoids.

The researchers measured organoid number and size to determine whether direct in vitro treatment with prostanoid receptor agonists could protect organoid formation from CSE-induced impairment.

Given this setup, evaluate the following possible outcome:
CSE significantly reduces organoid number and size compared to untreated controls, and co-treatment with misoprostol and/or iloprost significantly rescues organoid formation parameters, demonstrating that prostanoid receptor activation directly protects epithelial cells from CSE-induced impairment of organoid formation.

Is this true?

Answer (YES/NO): YES